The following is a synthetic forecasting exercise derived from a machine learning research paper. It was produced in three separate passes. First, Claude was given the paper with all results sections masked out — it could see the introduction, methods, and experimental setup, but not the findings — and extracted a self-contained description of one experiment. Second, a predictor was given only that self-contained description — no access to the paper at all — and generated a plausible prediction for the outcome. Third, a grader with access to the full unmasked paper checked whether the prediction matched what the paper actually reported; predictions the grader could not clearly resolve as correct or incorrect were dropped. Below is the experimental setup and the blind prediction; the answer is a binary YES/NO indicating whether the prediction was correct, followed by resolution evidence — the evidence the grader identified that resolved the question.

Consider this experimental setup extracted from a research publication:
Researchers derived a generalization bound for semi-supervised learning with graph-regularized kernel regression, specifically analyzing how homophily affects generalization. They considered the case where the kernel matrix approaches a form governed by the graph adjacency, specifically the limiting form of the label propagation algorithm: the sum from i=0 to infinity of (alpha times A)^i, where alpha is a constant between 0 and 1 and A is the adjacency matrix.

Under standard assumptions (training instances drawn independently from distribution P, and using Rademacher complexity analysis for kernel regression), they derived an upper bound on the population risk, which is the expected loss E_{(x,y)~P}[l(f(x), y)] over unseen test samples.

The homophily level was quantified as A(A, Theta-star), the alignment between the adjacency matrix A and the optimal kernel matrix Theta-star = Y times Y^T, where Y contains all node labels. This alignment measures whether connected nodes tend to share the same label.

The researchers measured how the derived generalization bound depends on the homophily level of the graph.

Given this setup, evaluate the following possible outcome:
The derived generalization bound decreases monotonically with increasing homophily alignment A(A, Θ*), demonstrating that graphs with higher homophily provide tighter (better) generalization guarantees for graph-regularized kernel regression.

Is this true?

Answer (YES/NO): YES